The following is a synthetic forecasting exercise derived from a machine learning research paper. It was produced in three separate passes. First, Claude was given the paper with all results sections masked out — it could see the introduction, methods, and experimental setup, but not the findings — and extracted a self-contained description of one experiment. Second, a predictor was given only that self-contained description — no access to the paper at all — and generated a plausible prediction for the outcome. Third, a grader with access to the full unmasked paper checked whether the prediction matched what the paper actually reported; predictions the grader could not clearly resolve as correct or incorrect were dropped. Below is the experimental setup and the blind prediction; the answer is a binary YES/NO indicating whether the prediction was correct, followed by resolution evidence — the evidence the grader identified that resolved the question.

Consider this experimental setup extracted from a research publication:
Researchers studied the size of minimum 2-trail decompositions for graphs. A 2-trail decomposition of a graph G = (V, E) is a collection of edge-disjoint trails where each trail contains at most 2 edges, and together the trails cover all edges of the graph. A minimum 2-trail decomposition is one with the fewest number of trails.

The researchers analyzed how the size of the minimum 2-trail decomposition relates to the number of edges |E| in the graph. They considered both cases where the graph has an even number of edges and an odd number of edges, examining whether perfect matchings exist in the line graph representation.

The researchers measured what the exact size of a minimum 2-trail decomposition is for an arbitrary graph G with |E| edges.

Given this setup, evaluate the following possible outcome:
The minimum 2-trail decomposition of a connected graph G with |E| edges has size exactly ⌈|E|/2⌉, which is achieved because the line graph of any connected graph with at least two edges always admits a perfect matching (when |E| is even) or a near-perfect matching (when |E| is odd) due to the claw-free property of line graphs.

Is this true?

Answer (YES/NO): YES